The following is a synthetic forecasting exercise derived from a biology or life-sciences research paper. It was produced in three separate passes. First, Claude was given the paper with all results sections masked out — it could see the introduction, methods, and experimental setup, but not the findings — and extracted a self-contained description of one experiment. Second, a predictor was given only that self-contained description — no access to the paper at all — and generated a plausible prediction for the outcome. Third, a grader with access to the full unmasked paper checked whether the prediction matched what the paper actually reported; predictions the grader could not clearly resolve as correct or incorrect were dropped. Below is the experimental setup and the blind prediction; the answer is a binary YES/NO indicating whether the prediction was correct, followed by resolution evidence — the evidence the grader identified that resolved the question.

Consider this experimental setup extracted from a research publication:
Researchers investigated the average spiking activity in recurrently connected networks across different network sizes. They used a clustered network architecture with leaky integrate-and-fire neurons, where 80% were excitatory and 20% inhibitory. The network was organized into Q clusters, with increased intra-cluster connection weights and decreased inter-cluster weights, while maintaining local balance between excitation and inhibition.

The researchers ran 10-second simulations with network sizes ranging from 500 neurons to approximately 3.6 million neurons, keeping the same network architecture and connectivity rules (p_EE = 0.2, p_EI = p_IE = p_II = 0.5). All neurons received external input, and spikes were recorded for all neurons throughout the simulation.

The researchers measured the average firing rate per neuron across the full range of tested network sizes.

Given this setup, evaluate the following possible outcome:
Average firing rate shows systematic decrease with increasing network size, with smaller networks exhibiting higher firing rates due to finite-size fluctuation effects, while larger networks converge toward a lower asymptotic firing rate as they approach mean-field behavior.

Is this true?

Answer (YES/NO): NO